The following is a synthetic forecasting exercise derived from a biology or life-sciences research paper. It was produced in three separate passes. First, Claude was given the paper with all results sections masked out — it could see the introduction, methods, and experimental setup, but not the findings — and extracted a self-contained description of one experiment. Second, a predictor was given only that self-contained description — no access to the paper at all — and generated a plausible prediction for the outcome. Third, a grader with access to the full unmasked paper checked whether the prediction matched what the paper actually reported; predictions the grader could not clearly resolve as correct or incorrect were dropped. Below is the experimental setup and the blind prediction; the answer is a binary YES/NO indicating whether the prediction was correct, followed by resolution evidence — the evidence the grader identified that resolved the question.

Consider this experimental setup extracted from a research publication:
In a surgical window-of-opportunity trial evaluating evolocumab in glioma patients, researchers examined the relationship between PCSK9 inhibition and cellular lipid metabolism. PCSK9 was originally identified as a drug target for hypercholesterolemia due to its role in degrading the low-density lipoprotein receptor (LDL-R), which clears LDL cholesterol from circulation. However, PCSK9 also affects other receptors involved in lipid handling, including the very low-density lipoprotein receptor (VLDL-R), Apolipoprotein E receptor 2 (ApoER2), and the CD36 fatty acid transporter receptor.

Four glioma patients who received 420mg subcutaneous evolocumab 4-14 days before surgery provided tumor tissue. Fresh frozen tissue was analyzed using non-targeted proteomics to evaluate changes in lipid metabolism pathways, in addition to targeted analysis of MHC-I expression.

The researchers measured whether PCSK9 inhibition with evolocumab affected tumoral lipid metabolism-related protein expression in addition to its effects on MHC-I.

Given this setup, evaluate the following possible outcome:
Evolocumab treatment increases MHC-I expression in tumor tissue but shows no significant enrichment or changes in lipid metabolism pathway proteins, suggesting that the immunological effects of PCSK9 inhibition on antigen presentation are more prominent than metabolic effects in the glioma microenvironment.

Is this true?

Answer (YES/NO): NO